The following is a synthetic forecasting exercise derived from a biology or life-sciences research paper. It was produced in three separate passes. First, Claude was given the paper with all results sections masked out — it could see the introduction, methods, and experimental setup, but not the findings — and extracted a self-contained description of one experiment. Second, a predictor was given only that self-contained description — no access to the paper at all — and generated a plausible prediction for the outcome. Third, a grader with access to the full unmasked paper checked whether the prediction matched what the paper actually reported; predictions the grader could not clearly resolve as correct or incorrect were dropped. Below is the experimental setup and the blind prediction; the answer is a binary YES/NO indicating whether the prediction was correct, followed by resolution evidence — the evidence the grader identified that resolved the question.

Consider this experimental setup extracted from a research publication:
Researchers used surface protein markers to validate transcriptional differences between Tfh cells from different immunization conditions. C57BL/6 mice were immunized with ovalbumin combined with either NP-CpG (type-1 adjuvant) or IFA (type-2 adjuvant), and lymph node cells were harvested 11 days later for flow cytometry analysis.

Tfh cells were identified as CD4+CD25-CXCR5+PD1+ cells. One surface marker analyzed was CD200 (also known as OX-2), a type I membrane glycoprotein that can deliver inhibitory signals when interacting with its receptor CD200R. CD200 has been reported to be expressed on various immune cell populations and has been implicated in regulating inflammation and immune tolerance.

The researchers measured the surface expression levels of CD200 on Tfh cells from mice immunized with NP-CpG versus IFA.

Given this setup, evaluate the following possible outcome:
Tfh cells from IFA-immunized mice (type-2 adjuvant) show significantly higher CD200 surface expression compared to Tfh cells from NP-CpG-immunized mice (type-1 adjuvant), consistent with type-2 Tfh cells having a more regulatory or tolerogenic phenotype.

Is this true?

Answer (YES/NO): YES